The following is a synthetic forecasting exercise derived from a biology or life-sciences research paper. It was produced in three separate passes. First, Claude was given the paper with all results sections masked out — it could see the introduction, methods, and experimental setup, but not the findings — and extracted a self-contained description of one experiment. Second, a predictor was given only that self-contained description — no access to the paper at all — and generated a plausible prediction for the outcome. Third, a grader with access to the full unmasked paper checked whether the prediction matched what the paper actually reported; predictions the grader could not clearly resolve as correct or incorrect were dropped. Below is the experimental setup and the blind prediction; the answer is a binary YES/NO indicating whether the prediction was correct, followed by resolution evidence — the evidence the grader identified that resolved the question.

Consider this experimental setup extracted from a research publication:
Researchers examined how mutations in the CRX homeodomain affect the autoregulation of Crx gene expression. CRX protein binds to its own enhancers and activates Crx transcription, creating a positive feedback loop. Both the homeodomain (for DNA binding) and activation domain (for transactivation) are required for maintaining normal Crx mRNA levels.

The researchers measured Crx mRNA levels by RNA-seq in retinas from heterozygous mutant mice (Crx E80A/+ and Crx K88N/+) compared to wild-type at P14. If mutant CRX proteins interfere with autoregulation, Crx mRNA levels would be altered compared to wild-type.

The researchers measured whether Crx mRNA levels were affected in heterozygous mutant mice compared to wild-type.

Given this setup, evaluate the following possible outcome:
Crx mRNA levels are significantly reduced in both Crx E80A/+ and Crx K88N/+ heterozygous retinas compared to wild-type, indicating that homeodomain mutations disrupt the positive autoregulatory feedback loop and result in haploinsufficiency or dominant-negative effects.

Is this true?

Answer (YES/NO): NO